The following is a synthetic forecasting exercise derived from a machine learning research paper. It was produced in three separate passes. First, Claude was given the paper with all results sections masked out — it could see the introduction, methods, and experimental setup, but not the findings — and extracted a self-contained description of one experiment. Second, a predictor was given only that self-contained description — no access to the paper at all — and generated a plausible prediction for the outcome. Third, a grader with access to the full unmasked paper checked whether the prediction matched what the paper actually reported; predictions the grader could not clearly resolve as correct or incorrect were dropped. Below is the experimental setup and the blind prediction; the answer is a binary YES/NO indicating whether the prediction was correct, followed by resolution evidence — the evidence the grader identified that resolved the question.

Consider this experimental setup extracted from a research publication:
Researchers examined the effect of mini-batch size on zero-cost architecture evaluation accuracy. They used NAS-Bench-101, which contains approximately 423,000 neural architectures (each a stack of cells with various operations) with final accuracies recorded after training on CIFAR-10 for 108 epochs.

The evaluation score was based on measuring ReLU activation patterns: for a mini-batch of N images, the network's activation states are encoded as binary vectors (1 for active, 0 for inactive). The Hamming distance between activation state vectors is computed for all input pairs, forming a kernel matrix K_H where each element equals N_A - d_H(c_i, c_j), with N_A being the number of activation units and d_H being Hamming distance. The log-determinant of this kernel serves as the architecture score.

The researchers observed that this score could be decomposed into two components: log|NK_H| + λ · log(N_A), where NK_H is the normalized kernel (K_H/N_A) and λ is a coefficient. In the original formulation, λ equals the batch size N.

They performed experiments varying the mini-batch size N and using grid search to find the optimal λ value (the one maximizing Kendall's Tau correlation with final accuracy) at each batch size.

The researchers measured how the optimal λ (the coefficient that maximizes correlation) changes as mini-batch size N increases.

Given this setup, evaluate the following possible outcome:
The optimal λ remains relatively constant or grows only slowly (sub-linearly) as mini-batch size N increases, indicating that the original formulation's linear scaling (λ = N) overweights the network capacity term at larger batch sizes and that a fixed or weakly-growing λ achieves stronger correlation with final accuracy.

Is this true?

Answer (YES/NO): NO